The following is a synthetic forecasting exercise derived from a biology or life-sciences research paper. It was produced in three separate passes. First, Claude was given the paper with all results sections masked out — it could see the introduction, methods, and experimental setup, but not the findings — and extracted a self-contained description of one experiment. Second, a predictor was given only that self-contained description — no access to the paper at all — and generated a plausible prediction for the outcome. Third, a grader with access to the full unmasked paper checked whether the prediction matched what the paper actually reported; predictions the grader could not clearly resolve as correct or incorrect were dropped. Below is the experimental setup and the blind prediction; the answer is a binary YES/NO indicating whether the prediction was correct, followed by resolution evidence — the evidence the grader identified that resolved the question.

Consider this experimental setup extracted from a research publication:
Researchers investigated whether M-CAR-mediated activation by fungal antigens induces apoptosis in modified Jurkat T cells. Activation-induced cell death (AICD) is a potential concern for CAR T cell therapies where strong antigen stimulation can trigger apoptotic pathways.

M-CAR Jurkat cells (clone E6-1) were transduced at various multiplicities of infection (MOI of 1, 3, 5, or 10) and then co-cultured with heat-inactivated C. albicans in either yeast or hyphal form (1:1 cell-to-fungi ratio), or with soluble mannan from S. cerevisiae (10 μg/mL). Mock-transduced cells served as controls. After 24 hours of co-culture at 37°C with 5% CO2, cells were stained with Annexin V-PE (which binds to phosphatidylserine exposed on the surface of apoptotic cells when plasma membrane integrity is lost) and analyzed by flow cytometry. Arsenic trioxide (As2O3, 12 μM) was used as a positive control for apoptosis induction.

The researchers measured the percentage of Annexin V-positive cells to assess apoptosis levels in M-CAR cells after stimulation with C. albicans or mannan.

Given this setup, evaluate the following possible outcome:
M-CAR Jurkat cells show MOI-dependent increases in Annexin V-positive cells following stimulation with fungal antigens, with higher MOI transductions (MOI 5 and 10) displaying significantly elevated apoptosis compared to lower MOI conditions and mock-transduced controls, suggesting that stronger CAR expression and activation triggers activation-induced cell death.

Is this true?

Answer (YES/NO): NO